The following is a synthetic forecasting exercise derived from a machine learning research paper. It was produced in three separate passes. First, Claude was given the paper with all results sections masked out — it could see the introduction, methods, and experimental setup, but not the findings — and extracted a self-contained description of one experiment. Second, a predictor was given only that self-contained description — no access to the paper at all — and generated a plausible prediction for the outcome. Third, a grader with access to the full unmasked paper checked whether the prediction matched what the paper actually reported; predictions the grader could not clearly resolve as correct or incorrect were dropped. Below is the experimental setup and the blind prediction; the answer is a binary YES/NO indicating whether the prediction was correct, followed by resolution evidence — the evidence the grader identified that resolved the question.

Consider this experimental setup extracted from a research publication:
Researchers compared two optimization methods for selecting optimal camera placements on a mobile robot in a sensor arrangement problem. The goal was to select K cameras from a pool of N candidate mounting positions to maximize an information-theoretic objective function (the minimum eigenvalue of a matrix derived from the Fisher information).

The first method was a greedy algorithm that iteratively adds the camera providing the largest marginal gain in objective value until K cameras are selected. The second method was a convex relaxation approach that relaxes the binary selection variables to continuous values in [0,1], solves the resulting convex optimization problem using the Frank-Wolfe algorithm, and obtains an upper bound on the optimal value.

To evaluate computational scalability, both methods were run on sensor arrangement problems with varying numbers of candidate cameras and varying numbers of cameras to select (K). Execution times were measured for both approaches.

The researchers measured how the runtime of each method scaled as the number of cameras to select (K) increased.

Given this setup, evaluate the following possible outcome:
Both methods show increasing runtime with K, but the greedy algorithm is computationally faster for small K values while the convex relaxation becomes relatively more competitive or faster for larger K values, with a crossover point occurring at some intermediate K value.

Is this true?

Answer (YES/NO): NO